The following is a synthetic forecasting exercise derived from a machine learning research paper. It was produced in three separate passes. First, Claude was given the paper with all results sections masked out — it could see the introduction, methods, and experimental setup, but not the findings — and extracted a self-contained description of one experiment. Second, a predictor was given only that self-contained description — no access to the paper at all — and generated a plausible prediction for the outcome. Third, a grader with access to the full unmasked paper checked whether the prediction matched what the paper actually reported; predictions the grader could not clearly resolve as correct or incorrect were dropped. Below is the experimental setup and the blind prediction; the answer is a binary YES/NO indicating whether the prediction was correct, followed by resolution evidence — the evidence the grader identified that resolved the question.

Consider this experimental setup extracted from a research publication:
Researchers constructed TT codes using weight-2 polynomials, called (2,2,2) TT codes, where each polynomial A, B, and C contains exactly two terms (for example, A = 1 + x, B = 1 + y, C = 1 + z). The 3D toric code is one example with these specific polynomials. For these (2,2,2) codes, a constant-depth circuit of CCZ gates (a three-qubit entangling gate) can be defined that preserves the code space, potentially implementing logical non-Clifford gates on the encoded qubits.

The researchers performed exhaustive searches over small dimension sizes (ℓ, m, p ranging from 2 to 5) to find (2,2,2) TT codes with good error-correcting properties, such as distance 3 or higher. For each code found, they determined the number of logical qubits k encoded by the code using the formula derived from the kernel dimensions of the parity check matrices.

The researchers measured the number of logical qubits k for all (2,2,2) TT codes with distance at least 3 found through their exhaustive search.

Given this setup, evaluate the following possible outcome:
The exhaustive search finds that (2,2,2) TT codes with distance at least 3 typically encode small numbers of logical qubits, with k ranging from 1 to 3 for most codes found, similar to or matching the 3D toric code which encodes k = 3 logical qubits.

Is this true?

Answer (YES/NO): NO